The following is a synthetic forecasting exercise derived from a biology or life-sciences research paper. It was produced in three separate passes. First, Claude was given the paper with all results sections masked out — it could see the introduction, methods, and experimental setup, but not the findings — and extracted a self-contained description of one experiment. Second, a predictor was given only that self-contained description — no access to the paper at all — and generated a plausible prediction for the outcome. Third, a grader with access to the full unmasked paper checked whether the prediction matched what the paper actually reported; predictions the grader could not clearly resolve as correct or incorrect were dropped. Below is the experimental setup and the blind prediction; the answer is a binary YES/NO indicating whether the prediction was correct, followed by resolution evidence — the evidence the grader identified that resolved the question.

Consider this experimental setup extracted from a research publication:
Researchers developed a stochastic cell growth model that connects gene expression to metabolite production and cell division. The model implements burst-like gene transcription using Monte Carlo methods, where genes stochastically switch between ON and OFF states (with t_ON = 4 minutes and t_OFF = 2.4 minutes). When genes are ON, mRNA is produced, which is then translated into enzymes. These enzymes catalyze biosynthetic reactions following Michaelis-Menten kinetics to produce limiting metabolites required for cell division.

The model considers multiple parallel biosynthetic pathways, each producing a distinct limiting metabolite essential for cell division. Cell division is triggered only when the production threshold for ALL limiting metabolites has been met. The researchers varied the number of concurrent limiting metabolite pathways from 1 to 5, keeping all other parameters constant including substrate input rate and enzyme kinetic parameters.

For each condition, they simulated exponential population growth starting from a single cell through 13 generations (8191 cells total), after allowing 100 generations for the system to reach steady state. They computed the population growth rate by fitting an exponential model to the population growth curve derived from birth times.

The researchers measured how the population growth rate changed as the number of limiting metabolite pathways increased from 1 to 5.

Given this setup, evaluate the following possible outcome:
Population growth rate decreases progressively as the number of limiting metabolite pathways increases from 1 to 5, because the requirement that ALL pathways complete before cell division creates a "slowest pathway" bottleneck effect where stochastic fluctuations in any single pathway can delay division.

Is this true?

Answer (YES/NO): YES